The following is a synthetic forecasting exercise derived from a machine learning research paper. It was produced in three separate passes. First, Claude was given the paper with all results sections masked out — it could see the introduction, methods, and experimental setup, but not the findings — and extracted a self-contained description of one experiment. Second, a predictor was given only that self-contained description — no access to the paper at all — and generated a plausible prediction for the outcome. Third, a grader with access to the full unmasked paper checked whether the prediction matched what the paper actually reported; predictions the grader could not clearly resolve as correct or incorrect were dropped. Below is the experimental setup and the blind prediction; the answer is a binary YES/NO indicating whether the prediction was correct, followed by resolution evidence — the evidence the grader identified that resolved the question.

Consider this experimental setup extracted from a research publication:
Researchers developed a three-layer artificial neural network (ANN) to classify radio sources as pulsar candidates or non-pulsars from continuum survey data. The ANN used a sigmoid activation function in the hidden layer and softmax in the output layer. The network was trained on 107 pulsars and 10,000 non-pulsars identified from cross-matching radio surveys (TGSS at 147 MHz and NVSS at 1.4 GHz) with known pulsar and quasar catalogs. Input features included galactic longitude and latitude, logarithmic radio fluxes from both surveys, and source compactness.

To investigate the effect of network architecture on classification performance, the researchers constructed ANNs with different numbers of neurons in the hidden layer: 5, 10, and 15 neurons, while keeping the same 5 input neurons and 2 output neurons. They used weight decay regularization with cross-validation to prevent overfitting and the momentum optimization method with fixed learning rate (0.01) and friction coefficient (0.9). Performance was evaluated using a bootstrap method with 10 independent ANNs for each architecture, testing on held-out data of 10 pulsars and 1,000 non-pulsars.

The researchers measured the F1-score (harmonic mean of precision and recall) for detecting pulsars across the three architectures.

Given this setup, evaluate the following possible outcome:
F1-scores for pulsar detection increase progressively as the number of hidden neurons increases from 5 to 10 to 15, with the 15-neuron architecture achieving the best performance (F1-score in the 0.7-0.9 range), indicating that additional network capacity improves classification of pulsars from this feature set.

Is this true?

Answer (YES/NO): NO